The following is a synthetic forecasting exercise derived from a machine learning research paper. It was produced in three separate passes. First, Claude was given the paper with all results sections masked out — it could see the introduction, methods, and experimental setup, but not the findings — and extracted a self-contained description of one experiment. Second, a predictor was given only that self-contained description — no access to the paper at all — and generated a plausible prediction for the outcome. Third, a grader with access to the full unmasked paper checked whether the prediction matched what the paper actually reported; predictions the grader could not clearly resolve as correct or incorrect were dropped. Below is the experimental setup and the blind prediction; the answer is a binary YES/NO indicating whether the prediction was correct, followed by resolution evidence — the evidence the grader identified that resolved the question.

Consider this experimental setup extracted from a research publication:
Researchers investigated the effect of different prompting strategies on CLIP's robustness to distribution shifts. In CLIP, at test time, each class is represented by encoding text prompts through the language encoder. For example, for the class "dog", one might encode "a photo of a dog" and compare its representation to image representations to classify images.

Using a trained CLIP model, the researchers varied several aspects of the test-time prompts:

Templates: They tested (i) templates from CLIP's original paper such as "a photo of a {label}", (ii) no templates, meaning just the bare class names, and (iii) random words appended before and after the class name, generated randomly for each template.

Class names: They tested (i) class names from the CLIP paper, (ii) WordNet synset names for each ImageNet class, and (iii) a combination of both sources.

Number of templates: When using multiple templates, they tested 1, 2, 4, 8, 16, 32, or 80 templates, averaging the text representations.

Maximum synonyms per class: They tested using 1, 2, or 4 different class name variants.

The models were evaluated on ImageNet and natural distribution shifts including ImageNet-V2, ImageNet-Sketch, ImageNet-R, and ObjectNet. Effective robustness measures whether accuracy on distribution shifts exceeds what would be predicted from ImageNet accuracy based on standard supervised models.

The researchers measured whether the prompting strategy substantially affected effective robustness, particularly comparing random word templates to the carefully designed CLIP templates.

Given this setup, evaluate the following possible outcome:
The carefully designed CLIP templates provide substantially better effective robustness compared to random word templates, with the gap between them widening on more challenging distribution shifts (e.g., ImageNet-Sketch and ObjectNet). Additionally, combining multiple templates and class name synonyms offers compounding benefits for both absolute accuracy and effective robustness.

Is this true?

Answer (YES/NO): NO